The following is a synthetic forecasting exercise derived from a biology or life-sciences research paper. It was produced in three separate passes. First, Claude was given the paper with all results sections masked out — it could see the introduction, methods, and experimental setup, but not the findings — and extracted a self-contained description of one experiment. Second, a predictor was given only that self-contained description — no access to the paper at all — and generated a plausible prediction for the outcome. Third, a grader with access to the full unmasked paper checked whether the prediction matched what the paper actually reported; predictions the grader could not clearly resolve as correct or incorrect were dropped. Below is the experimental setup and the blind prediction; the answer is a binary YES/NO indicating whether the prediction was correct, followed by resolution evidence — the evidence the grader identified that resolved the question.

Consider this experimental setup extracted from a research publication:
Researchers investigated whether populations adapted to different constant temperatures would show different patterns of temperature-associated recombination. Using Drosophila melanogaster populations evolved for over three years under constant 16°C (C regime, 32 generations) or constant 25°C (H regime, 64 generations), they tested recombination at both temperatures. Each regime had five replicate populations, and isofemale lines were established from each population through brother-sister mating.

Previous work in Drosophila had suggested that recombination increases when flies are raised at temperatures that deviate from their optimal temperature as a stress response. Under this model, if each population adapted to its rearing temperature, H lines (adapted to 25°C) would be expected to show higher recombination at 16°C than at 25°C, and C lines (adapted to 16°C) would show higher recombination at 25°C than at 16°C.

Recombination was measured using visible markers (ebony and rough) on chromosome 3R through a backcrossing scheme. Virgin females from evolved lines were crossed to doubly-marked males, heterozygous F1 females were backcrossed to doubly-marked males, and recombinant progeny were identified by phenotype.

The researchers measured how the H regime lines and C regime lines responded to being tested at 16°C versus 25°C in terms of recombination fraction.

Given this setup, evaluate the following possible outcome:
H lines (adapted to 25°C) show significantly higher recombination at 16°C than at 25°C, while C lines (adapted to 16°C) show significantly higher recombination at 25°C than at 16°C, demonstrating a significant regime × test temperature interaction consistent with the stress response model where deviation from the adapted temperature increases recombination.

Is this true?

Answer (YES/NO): NO